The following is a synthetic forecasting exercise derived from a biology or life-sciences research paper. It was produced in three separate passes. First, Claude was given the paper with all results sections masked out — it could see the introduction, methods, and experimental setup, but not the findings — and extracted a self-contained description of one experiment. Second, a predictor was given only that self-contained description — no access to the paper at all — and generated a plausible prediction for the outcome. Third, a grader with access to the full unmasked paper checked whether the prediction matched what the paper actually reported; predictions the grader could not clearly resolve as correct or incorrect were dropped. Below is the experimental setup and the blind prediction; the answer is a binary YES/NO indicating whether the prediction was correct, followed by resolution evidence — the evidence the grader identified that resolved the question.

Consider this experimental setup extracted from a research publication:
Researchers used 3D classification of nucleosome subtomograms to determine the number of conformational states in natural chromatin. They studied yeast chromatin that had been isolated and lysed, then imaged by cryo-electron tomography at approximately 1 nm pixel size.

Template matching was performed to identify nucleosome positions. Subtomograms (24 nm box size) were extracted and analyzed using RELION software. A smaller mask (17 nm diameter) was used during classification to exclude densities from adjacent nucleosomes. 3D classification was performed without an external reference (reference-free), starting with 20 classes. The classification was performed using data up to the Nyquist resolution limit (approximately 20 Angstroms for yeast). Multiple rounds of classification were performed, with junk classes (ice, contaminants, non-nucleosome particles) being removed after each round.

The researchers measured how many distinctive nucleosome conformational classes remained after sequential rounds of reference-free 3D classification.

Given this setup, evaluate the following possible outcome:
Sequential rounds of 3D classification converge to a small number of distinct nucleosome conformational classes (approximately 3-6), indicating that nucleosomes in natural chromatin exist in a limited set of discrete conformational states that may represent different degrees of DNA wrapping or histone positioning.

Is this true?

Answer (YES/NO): NO